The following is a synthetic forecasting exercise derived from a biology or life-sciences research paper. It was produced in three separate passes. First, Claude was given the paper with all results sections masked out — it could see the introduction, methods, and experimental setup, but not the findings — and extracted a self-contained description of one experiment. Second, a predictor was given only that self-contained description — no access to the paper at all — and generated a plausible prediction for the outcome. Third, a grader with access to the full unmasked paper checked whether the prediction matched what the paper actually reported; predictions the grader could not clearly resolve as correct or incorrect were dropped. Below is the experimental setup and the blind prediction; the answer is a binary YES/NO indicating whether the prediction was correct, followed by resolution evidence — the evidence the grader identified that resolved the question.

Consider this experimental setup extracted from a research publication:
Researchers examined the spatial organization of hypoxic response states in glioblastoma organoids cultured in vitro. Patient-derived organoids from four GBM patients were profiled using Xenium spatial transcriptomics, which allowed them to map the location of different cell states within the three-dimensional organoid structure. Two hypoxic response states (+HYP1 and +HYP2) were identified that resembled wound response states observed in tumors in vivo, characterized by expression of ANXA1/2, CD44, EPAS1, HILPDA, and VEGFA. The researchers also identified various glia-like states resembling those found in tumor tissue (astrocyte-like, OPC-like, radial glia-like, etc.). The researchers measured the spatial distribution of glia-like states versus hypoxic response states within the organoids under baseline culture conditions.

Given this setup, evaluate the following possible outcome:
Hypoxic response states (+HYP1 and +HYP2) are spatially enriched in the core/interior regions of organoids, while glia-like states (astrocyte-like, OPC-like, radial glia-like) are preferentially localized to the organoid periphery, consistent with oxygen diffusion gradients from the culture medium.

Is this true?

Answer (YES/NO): NO